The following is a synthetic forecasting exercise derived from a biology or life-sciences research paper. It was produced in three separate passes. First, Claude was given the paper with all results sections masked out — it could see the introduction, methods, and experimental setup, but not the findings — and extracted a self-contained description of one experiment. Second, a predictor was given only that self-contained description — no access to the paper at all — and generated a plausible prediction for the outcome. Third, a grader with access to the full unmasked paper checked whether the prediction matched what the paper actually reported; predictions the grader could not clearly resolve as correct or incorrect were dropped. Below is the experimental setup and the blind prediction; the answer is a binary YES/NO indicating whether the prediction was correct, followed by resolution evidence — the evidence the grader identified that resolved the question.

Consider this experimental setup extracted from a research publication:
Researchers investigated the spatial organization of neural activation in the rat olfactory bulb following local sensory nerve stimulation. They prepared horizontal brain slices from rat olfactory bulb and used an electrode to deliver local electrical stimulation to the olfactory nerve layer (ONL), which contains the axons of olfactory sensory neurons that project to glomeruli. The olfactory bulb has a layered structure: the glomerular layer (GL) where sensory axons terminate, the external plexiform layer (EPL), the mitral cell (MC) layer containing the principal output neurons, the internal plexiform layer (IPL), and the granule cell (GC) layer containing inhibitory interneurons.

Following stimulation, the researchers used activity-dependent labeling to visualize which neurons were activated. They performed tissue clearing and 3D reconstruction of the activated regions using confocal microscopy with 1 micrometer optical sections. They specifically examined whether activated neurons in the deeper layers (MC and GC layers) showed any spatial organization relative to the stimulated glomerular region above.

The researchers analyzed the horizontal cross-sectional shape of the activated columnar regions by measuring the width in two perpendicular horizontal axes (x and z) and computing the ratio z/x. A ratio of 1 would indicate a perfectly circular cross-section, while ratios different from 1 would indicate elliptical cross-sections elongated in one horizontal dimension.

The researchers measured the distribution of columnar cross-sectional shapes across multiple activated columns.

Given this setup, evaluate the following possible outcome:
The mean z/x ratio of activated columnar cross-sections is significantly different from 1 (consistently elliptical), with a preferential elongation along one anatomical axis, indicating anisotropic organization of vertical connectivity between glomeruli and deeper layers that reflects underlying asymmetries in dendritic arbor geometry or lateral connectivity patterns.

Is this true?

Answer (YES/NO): NO